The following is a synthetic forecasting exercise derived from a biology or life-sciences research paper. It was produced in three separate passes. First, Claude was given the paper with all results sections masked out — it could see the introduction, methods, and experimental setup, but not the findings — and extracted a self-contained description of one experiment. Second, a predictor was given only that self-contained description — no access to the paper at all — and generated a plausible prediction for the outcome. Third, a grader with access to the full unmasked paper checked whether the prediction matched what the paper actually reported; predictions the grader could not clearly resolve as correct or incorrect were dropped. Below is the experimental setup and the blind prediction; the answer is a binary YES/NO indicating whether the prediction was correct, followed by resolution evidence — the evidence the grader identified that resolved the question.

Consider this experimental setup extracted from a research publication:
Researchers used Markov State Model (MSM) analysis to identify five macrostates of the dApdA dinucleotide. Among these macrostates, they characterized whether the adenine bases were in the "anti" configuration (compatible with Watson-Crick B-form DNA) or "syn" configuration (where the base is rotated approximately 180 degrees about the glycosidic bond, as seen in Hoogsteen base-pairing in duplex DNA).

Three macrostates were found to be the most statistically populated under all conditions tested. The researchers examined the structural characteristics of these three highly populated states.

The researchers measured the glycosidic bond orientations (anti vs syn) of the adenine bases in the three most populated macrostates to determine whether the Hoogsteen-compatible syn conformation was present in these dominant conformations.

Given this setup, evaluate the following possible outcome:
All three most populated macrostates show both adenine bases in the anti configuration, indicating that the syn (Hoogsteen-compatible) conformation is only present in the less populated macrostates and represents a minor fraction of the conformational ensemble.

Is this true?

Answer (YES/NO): NO